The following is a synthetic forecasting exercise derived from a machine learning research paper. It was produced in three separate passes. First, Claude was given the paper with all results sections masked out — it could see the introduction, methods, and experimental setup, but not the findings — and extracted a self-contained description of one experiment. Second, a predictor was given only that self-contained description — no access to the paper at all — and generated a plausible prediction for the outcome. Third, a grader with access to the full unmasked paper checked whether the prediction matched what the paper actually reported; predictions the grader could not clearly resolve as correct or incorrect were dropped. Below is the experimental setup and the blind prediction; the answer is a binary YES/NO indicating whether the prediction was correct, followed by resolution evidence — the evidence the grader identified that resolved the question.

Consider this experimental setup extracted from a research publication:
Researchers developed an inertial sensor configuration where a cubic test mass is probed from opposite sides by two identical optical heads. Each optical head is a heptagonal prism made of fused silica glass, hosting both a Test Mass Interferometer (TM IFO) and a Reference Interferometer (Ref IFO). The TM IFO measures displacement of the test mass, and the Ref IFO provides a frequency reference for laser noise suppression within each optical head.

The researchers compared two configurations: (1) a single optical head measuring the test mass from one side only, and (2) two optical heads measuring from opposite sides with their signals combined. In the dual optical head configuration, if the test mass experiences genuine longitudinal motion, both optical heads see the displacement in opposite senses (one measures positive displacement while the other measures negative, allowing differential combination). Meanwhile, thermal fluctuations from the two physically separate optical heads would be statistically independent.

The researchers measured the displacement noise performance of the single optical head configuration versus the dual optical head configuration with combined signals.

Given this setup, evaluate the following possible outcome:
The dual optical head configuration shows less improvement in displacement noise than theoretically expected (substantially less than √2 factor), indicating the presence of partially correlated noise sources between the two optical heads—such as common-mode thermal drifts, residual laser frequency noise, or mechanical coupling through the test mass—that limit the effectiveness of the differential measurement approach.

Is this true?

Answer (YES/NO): NO